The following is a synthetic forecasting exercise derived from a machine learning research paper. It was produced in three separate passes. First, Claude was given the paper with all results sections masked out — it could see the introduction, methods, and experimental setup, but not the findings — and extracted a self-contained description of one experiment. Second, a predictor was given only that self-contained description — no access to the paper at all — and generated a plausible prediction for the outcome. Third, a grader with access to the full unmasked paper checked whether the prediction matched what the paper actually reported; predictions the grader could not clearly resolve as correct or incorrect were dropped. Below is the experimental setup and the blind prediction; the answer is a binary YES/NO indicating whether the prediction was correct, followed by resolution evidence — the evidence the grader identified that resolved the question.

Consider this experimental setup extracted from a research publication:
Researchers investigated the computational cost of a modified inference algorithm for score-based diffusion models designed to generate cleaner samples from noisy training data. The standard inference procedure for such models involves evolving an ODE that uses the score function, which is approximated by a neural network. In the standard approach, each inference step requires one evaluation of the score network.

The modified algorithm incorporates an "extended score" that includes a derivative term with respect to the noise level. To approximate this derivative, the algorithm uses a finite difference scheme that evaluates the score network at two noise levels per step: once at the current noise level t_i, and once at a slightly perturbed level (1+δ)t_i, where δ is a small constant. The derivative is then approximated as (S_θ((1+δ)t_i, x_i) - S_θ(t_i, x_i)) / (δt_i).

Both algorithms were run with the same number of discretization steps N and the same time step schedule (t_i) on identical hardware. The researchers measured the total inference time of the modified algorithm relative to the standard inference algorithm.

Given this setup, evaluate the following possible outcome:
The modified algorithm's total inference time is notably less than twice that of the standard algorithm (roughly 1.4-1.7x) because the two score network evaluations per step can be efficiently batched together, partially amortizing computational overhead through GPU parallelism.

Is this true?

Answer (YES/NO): NO